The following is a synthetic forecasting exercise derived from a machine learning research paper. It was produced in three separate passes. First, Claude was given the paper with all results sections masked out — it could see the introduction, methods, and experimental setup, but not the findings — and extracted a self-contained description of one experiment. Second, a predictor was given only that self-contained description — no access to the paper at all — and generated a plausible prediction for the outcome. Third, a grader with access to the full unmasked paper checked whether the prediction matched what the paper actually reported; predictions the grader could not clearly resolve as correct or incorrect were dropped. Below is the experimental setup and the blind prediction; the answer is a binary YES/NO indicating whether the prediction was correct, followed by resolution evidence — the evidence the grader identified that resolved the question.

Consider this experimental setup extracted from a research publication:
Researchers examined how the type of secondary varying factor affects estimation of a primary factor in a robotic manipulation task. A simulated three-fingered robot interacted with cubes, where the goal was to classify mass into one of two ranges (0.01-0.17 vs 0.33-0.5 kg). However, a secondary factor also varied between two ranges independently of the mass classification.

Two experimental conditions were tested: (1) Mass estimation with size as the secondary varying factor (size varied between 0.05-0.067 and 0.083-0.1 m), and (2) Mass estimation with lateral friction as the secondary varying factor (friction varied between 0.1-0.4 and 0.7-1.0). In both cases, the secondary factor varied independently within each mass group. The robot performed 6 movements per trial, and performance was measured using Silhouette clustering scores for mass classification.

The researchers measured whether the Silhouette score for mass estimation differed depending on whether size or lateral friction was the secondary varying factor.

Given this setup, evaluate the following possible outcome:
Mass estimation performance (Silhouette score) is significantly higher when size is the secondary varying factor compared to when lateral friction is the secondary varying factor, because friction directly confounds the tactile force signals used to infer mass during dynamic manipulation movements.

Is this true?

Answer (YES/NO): NO